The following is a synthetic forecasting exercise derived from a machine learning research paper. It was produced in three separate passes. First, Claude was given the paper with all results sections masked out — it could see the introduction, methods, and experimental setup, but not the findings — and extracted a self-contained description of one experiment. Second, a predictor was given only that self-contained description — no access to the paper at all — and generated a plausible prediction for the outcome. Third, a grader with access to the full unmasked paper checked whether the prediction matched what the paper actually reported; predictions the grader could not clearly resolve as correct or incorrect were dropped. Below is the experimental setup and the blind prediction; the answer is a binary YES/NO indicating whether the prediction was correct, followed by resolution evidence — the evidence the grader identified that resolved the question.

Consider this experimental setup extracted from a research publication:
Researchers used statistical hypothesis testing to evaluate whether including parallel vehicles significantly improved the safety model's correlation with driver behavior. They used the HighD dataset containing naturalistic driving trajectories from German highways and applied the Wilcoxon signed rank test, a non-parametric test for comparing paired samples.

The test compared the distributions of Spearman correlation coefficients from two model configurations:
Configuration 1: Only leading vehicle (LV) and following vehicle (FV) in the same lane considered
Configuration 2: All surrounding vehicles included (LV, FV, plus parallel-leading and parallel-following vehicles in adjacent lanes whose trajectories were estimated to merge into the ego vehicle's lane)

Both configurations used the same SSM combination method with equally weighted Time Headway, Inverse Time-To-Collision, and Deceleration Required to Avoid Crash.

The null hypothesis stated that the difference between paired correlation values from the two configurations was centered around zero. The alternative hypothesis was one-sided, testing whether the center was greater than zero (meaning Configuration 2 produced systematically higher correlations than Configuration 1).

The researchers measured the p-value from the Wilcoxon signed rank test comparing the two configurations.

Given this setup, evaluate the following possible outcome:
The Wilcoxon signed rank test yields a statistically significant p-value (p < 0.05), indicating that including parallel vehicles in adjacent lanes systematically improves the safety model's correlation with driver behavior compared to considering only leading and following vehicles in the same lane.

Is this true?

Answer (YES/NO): YES